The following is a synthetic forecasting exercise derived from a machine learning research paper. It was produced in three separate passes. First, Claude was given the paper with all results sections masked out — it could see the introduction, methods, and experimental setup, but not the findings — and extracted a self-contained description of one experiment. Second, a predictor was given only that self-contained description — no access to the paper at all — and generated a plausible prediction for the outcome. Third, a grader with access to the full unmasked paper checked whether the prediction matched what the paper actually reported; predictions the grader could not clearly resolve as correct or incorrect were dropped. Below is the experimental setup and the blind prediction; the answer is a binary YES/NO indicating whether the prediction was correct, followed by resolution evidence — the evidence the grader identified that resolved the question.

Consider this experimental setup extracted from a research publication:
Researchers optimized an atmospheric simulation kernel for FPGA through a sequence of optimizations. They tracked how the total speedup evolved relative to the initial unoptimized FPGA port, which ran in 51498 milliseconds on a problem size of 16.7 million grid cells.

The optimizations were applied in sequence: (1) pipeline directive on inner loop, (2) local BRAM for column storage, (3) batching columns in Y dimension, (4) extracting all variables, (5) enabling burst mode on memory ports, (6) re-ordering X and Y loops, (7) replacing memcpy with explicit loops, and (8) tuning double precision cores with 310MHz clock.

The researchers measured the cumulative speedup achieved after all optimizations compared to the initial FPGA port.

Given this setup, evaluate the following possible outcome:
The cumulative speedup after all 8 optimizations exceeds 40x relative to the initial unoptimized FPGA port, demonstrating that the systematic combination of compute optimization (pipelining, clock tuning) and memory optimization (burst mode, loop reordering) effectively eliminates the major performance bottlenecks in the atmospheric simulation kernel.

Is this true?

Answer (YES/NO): YES